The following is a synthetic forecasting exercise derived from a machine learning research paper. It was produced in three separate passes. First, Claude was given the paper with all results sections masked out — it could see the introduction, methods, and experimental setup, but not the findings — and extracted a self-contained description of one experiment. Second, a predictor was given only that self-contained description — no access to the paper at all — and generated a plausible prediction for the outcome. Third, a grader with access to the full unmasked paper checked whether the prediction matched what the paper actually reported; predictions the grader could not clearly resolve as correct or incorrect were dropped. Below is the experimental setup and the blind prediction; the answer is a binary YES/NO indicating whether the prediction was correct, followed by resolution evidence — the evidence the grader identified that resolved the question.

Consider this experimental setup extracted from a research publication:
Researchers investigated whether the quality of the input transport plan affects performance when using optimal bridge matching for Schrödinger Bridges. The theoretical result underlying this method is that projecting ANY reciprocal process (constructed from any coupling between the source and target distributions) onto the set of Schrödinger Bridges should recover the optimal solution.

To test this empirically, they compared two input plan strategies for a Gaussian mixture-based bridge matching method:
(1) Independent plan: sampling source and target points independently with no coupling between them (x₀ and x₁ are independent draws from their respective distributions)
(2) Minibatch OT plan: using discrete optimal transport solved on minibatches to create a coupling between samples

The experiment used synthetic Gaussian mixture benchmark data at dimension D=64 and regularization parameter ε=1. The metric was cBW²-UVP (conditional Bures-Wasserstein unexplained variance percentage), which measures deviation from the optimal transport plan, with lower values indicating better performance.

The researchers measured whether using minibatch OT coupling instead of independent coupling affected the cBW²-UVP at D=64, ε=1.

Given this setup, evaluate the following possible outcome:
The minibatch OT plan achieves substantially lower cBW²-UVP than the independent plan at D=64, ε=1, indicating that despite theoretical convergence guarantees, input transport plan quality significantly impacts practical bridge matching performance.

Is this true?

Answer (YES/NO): NO